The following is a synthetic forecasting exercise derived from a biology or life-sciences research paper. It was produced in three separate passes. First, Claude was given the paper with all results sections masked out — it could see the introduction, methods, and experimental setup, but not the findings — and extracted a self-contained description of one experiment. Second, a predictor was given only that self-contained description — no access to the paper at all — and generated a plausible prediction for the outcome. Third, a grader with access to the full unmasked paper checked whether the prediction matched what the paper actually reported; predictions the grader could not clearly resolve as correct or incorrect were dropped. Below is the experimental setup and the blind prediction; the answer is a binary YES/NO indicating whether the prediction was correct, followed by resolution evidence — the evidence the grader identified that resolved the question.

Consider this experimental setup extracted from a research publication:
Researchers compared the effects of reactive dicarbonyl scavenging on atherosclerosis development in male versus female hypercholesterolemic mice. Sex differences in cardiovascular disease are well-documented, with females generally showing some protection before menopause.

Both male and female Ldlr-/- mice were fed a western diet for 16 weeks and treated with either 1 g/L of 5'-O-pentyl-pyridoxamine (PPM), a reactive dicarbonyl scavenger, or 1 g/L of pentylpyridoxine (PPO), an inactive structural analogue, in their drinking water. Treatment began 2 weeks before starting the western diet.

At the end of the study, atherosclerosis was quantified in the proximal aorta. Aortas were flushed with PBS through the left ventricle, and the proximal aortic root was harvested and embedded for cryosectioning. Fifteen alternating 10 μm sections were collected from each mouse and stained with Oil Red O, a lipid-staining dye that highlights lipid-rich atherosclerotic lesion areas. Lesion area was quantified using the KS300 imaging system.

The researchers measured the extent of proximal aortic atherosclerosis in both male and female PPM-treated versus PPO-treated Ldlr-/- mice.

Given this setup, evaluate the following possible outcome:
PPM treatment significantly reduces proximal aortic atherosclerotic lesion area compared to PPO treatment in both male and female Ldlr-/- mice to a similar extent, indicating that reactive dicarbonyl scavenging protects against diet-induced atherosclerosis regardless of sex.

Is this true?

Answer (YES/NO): YES